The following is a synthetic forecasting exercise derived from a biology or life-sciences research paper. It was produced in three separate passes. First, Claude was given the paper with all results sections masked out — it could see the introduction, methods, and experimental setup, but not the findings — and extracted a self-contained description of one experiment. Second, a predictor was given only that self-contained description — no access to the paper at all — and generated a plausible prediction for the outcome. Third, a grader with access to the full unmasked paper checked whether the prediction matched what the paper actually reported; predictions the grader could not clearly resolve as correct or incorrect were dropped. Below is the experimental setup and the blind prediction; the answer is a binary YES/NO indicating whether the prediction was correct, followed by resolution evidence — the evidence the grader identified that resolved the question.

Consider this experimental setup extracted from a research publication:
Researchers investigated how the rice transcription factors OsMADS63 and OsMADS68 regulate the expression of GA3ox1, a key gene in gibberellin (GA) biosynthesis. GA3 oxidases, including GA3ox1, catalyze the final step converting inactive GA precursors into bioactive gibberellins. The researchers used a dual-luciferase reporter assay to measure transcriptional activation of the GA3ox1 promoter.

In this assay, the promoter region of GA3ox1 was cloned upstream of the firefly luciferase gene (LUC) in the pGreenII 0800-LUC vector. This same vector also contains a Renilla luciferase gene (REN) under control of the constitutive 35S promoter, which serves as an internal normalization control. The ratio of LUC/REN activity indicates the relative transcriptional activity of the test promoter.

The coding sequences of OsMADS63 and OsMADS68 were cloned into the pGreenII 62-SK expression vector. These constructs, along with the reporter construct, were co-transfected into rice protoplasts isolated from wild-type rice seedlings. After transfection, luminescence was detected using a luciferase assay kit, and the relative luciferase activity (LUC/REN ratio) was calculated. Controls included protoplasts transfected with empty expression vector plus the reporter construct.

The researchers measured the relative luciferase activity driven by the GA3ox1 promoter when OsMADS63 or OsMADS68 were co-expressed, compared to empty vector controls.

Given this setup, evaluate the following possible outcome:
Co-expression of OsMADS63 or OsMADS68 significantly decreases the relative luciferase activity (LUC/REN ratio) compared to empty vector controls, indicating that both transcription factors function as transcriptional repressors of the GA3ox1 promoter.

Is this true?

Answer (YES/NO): NO